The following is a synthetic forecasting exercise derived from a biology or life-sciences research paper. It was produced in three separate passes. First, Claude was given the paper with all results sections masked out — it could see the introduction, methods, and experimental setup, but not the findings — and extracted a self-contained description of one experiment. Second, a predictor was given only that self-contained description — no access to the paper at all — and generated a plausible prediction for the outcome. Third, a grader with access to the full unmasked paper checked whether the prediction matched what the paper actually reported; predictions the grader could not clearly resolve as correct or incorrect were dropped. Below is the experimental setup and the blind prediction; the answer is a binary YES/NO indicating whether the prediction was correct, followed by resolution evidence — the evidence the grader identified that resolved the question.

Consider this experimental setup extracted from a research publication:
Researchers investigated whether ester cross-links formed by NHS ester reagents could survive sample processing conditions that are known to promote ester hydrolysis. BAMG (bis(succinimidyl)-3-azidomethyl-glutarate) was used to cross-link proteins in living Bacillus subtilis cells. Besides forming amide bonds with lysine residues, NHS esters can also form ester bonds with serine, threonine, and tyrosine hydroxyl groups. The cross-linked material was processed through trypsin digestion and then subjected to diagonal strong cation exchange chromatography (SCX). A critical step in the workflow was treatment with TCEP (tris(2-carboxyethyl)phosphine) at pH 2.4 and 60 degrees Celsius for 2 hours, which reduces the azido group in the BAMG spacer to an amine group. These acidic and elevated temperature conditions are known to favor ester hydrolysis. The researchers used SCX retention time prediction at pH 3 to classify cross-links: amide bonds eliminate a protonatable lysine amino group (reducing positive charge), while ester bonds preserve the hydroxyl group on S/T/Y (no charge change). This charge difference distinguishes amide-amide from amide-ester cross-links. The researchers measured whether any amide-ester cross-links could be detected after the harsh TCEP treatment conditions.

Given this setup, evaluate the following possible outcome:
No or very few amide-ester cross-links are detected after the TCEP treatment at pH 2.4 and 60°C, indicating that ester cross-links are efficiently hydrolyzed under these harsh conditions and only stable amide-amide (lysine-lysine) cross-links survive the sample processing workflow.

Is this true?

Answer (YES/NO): NO